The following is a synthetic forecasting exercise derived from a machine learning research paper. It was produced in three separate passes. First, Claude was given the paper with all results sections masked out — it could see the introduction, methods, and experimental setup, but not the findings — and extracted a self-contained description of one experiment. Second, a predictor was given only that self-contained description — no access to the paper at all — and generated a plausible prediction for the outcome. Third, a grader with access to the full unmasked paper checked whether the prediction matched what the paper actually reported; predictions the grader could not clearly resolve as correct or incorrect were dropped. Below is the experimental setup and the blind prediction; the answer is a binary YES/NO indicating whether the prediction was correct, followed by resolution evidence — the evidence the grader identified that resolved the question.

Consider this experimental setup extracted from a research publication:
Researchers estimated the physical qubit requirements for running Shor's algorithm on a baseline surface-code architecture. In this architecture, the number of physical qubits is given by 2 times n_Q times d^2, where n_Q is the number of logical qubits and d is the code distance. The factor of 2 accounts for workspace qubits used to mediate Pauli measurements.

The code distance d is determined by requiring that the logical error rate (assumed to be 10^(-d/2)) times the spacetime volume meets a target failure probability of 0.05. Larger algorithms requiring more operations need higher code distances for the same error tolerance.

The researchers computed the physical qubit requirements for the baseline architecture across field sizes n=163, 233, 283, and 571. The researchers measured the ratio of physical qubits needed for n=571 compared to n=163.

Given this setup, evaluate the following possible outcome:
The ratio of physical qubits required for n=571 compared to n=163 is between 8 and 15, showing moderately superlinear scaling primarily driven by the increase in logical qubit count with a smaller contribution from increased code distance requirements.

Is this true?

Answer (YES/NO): NO